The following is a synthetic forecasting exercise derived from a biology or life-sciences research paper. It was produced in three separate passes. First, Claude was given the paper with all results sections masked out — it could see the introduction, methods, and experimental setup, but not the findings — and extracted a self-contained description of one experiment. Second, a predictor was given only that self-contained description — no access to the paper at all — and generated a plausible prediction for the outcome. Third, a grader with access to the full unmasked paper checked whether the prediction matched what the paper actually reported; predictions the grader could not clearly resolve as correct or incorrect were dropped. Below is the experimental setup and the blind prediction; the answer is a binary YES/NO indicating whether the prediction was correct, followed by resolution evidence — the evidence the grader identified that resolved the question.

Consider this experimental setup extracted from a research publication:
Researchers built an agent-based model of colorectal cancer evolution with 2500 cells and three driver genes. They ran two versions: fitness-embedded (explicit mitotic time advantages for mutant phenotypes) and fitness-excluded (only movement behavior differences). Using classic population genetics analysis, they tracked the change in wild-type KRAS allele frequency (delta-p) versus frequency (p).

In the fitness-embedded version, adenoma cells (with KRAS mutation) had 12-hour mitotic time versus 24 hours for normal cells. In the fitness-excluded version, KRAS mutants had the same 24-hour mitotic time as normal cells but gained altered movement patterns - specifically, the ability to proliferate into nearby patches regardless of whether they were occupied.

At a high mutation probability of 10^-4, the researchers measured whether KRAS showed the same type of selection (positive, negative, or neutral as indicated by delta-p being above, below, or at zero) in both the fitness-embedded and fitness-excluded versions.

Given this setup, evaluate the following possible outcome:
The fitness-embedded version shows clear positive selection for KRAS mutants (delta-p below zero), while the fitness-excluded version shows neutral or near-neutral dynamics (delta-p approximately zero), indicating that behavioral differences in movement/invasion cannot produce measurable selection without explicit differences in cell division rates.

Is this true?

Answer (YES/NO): NO